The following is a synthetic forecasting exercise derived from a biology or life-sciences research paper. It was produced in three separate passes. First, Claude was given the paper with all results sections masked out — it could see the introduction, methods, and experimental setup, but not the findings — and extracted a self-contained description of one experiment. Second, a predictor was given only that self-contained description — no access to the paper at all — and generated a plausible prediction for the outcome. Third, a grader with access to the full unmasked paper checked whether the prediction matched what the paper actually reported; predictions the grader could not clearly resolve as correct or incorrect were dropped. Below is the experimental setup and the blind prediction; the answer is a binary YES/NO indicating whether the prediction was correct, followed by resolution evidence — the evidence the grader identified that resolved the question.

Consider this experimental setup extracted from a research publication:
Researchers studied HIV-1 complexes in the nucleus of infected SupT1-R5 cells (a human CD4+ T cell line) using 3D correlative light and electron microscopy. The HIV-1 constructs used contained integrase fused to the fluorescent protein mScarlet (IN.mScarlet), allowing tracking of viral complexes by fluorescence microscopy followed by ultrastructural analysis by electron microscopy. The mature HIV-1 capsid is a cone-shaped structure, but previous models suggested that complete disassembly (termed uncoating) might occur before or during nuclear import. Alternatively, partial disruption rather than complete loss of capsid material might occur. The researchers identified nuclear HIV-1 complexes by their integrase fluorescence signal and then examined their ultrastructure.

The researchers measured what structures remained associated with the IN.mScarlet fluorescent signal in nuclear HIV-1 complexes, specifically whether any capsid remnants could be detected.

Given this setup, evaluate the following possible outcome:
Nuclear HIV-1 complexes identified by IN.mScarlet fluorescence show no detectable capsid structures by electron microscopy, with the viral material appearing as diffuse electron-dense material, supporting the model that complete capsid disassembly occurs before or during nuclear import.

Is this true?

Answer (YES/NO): NO